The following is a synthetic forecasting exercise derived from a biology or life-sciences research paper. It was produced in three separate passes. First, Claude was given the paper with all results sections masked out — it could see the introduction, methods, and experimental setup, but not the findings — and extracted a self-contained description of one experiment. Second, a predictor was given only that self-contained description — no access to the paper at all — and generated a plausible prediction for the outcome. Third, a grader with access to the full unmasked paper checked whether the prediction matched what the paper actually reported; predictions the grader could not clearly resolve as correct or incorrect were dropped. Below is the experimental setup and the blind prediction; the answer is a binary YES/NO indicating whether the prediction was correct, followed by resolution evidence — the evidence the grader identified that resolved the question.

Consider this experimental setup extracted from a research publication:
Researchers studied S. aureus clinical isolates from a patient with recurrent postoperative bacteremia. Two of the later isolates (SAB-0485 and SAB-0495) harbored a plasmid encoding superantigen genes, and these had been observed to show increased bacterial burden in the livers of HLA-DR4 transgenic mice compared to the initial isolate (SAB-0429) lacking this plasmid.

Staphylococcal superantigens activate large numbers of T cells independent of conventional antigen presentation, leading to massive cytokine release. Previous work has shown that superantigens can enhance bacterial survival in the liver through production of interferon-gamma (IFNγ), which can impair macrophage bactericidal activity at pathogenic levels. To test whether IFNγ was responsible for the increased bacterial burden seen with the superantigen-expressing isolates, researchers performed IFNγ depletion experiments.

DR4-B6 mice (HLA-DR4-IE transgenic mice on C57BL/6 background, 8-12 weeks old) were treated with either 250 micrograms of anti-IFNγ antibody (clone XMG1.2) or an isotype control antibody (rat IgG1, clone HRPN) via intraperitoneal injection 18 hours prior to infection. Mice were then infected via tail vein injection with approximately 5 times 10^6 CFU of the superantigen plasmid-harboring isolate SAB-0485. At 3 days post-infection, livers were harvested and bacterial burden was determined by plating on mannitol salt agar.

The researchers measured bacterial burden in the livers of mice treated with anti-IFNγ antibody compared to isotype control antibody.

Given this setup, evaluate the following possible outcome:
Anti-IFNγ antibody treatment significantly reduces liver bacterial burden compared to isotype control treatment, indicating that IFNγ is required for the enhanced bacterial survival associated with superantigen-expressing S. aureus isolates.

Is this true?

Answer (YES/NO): YES